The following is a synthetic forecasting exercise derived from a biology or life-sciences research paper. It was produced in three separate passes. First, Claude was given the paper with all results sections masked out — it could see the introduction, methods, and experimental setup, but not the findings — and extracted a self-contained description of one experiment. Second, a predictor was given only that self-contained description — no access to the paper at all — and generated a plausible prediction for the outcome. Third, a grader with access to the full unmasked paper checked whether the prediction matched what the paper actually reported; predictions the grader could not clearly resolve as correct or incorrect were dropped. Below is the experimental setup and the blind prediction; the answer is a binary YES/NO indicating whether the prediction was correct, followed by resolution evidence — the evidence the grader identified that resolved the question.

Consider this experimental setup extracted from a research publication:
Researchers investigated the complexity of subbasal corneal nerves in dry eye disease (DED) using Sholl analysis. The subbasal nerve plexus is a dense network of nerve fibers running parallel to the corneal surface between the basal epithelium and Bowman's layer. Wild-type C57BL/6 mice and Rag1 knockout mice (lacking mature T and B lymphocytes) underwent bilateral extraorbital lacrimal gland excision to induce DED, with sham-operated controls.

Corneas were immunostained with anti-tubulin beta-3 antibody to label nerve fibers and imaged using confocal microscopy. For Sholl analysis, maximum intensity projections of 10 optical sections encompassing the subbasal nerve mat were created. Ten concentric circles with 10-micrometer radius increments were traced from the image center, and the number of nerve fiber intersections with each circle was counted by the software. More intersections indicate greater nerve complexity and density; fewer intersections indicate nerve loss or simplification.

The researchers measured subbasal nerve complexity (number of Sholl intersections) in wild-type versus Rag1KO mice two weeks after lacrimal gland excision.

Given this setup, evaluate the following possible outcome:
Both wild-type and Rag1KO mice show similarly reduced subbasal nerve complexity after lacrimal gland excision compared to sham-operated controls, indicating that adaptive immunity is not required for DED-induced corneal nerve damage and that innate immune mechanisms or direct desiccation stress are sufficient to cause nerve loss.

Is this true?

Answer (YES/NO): NO